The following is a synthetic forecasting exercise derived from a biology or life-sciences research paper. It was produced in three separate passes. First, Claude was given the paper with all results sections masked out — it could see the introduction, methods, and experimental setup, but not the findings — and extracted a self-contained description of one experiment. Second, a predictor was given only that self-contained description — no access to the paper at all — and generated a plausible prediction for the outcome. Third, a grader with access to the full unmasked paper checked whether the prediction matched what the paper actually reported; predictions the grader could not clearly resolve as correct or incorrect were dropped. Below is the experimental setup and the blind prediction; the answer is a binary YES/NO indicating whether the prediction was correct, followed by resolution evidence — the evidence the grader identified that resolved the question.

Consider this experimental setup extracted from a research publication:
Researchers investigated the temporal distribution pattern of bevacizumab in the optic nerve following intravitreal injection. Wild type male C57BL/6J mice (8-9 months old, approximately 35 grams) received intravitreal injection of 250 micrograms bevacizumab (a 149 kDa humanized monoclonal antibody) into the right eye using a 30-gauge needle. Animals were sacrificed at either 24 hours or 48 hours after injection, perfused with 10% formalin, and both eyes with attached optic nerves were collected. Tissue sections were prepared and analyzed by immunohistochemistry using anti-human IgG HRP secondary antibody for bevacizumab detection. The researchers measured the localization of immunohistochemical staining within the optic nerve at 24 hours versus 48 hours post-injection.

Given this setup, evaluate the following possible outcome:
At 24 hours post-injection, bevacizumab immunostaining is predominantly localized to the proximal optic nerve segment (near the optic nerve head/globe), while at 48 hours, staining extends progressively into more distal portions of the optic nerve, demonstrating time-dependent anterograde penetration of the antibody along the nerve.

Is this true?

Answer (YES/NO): NO